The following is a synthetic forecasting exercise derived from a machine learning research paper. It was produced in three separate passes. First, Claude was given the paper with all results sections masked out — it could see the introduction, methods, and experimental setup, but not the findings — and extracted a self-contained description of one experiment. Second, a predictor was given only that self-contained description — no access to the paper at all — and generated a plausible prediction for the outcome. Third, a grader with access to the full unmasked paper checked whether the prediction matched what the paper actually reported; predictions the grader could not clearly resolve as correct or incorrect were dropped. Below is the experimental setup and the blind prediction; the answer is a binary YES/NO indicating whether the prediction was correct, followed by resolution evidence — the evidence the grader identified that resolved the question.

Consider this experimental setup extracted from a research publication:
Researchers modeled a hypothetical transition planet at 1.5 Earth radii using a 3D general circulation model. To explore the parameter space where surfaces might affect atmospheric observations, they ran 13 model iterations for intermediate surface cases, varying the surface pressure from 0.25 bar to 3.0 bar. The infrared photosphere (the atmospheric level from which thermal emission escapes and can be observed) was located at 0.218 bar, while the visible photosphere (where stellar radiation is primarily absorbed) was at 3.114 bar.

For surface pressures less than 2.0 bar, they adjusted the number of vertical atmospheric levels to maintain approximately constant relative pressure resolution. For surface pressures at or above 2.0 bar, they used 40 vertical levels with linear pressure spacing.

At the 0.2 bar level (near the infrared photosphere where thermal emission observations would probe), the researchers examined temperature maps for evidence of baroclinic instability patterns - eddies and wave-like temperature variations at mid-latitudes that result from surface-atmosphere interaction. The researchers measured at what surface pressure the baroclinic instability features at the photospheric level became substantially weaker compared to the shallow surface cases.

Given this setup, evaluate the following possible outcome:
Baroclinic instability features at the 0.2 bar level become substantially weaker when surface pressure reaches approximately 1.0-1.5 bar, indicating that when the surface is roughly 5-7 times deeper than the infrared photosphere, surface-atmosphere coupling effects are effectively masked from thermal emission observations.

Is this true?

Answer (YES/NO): NO